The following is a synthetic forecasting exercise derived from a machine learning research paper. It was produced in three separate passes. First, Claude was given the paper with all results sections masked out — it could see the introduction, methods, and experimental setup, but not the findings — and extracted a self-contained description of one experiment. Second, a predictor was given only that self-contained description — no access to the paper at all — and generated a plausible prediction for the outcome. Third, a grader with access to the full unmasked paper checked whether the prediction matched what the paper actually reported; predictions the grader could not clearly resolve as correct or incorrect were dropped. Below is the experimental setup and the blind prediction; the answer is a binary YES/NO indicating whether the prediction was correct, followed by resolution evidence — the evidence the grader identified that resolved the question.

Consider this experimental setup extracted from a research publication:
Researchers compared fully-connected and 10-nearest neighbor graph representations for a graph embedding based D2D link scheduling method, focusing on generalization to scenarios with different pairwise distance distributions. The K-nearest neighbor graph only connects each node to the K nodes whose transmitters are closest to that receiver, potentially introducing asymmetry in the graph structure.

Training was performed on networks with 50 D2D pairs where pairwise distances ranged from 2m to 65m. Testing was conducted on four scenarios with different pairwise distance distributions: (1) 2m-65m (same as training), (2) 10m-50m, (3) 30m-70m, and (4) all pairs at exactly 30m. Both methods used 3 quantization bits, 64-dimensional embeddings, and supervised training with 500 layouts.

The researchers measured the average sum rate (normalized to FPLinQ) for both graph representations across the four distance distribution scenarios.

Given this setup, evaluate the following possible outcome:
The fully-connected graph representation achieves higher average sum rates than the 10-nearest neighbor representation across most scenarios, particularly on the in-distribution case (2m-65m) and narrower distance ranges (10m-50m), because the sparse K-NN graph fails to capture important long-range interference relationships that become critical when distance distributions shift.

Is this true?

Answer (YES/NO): NO